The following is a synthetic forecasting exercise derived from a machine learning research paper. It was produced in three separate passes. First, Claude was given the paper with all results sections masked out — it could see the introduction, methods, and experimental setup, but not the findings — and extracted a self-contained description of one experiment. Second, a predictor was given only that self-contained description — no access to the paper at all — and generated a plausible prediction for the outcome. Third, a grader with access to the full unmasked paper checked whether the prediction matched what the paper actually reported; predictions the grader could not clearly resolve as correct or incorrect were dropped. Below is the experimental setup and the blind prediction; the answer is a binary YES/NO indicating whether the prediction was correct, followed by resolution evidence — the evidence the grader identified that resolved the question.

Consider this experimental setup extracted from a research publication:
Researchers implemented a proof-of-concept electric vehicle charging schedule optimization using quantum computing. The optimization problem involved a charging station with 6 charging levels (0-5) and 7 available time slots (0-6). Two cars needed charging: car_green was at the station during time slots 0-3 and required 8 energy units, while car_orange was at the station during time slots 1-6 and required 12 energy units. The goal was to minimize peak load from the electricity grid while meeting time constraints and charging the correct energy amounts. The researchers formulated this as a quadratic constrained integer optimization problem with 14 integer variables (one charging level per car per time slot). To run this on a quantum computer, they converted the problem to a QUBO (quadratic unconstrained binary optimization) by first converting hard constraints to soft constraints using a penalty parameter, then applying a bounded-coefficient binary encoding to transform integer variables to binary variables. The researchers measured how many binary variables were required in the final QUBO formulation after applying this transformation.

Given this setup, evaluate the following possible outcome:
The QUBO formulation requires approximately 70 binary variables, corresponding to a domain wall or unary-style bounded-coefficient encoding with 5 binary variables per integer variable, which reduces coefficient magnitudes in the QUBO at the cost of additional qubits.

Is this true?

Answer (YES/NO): NO